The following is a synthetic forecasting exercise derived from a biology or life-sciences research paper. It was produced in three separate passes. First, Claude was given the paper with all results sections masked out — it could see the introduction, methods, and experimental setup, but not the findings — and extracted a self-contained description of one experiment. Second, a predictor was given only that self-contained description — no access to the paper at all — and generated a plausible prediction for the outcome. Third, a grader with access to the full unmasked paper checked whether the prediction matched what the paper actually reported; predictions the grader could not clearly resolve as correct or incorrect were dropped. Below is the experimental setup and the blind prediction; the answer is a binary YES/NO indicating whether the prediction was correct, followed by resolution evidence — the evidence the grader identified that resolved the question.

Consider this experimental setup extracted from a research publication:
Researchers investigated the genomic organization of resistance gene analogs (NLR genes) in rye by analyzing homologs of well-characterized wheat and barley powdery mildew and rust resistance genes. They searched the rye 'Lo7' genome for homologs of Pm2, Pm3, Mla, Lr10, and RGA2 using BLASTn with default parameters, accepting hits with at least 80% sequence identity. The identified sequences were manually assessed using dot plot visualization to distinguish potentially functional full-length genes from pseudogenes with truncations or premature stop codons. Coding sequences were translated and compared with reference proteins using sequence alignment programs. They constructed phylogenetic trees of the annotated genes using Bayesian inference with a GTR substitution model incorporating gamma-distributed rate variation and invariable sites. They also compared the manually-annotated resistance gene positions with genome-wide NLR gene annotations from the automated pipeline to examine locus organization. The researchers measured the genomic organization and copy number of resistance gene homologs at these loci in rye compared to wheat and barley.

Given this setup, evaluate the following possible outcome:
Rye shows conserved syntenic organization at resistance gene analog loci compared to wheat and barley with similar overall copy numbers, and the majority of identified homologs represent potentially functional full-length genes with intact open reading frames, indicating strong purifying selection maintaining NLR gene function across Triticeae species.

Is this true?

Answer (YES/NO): NO